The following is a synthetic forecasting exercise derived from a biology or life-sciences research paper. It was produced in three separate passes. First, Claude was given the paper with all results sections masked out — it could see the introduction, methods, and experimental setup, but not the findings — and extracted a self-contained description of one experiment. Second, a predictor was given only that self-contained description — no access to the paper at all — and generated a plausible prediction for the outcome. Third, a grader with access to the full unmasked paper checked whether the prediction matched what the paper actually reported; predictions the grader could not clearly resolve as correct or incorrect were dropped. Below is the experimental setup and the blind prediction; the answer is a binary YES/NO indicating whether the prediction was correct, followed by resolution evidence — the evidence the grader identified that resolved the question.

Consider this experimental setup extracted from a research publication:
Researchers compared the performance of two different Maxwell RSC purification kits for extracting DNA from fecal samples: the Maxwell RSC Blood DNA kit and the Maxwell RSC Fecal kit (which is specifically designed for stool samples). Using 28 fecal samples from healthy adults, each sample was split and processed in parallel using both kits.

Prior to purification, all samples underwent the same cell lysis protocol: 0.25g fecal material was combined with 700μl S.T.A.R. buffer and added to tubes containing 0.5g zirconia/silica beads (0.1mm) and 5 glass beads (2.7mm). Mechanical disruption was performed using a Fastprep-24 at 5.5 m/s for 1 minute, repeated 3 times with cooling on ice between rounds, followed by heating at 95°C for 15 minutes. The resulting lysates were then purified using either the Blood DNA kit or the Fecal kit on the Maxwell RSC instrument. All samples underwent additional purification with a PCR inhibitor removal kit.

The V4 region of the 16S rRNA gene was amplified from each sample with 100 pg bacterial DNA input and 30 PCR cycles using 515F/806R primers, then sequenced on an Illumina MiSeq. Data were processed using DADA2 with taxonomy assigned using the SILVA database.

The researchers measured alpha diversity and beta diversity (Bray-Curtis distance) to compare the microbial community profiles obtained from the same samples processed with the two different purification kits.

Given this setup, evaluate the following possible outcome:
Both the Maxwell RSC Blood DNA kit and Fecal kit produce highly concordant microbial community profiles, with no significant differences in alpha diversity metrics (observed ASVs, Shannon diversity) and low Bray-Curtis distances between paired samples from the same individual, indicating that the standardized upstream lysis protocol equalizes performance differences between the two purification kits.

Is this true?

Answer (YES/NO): YES